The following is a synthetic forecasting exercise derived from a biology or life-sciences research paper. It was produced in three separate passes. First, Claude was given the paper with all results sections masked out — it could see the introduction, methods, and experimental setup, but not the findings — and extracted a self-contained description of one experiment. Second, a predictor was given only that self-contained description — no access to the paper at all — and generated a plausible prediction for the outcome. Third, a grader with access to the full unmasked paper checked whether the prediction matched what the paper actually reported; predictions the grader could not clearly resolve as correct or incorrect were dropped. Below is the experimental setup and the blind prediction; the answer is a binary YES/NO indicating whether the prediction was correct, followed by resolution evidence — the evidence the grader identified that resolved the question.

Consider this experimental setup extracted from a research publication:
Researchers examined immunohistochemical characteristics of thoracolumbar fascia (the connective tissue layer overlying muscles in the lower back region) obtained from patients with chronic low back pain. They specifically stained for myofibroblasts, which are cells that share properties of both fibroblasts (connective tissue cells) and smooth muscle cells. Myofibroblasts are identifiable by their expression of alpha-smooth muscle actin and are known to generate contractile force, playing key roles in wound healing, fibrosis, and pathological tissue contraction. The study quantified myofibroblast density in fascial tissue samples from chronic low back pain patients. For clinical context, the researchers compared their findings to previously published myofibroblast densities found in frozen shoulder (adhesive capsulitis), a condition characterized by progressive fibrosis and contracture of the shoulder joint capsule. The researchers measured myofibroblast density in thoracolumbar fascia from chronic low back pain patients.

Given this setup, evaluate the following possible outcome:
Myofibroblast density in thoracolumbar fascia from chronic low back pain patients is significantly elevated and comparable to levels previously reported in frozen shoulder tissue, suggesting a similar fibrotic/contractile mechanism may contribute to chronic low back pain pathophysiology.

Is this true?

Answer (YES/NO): YES